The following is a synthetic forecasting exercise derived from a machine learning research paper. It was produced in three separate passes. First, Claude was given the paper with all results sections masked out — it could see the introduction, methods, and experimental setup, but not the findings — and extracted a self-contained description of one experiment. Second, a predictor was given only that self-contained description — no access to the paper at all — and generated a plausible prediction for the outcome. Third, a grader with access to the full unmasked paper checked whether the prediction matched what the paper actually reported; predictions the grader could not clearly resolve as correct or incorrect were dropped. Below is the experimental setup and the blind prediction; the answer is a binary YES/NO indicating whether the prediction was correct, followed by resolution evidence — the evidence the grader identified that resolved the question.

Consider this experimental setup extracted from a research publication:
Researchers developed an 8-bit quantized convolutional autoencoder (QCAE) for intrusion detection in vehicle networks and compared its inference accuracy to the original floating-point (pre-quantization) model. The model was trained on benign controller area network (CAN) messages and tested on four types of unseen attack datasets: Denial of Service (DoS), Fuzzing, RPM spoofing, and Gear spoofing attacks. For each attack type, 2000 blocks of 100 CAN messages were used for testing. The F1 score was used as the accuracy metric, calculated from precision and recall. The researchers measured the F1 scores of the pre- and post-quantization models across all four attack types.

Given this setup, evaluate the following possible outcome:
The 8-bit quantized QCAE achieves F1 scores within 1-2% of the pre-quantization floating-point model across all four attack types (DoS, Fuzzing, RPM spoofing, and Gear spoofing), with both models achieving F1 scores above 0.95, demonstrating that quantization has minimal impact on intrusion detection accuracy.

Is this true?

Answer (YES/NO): YES